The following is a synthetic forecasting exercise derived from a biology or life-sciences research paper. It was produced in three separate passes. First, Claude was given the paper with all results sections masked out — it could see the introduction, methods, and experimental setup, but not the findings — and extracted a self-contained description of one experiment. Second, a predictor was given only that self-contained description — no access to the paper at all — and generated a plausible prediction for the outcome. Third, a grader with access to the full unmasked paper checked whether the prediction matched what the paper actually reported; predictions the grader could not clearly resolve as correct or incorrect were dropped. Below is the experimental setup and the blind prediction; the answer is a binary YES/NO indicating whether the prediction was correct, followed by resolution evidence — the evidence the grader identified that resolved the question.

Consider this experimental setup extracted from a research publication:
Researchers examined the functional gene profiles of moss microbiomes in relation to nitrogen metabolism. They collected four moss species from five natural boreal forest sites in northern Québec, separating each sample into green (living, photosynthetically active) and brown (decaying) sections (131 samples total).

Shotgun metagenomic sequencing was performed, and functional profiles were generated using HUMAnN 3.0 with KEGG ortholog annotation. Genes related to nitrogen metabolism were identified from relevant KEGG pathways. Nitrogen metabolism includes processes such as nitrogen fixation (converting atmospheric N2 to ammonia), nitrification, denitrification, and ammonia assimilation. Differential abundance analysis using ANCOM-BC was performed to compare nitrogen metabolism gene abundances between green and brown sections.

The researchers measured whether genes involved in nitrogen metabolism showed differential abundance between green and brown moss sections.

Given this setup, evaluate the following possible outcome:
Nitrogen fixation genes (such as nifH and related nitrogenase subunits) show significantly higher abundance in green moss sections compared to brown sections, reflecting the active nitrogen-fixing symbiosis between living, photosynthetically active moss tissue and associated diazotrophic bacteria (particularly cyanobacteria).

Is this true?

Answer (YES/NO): NO